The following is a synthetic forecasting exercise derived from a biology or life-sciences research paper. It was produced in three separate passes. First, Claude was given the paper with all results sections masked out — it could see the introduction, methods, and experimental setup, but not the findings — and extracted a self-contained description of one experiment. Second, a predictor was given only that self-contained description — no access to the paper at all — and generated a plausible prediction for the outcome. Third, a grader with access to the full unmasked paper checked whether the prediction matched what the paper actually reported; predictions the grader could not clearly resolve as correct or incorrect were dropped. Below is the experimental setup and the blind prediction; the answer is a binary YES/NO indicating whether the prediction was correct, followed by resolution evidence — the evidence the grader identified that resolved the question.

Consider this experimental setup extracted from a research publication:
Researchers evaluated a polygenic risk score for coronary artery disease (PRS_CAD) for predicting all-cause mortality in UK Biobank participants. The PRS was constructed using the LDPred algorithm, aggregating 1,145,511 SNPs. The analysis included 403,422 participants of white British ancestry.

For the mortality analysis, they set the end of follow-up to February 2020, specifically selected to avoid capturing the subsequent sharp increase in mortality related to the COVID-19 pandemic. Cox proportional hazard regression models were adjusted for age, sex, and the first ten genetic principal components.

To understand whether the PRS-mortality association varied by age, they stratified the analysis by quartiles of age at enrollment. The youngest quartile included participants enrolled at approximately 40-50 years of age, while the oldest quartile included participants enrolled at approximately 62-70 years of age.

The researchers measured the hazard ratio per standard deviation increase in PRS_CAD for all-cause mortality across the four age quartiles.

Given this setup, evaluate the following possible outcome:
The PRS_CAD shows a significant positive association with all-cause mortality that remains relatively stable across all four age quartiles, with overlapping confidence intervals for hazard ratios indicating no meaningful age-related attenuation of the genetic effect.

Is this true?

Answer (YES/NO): NO